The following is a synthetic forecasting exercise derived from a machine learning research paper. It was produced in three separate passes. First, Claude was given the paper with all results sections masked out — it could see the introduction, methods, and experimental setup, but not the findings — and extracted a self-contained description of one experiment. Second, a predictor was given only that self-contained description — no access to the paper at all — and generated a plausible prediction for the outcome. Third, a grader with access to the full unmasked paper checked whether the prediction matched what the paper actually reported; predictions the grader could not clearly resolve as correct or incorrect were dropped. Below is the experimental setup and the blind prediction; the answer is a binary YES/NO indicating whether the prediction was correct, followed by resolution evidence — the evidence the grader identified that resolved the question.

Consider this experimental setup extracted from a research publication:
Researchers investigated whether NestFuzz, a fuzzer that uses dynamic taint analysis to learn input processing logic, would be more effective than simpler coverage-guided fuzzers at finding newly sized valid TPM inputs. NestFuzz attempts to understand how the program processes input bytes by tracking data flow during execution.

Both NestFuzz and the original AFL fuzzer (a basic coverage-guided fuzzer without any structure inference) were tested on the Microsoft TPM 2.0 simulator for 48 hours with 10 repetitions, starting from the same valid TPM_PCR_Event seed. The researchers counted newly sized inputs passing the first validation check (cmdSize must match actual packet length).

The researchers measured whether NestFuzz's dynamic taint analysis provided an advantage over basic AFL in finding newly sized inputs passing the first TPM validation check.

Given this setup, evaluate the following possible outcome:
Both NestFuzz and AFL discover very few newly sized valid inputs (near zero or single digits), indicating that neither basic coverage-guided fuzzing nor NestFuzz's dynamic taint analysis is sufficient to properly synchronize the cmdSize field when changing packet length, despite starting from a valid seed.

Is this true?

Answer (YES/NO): NO